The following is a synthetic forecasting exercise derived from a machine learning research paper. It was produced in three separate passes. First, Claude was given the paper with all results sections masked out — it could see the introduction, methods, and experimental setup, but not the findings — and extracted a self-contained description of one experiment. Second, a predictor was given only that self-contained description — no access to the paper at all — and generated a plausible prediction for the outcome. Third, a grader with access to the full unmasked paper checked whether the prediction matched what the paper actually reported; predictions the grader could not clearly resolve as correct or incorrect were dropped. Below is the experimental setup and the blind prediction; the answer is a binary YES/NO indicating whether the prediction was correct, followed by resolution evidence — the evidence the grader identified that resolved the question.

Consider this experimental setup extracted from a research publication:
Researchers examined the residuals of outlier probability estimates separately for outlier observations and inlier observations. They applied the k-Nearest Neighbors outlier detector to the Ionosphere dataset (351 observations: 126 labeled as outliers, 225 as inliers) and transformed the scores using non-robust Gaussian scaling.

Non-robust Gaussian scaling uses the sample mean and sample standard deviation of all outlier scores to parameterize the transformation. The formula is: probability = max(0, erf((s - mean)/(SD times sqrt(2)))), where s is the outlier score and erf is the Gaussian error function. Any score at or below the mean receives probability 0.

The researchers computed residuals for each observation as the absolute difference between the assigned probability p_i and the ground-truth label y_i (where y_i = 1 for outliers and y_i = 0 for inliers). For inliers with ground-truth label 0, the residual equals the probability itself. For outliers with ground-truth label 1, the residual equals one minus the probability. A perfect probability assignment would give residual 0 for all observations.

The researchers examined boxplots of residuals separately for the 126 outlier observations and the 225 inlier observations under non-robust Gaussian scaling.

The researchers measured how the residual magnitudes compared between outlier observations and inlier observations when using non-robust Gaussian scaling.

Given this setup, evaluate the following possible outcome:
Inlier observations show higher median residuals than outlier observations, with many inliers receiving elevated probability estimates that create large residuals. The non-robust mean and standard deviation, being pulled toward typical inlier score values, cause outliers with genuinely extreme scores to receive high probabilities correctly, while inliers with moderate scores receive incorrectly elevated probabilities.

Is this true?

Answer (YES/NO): NO